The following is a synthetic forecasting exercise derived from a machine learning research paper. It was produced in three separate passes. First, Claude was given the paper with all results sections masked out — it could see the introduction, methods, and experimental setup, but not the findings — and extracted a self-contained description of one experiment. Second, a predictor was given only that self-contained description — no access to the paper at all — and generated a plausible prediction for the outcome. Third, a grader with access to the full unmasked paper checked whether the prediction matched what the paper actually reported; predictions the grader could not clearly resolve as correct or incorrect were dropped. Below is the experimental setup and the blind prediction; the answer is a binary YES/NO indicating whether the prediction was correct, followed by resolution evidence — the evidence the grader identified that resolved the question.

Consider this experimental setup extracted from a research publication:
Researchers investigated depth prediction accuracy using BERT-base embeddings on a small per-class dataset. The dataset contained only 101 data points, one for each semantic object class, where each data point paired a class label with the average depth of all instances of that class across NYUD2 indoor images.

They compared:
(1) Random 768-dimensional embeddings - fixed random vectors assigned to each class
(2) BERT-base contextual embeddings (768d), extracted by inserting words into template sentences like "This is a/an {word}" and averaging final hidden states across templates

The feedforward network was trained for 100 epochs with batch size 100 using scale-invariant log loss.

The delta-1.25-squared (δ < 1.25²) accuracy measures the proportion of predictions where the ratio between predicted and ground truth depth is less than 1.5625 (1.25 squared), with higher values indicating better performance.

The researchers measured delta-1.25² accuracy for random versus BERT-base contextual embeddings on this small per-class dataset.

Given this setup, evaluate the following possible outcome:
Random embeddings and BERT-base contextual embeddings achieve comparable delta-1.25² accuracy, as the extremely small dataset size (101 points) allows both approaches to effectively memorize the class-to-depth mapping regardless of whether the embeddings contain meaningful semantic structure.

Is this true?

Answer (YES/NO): NO